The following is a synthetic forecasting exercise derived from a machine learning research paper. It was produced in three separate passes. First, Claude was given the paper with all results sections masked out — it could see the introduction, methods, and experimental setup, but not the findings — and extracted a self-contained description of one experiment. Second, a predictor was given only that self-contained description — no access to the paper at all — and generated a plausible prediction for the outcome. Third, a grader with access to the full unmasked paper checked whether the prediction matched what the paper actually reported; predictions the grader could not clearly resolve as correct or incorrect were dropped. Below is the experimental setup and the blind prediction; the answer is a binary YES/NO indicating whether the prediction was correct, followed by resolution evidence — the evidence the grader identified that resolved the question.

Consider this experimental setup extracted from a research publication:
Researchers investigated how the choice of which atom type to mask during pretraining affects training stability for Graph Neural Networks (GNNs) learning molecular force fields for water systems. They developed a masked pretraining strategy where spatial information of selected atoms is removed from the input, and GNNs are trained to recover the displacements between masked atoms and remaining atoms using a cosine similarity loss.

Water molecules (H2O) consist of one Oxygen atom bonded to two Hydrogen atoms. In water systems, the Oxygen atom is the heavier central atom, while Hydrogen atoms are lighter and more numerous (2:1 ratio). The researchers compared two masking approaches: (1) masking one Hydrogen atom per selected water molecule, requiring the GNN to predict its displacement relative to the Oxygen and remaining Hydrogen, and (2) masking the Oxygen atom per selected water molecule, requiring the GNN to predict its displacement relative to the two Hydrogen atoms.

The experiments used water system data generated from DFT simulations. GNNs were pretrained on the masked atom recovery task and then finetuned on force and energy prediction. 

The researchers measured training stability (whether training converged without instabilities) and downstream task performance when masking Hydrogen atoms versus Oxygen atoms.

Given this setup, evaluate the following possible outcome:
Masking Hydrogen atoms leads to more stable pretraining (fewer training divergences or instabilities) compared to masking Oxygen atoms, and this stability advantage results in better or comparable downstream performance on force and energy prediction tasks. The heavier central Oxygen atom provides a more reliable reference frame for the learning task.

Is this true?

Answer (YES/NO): YES